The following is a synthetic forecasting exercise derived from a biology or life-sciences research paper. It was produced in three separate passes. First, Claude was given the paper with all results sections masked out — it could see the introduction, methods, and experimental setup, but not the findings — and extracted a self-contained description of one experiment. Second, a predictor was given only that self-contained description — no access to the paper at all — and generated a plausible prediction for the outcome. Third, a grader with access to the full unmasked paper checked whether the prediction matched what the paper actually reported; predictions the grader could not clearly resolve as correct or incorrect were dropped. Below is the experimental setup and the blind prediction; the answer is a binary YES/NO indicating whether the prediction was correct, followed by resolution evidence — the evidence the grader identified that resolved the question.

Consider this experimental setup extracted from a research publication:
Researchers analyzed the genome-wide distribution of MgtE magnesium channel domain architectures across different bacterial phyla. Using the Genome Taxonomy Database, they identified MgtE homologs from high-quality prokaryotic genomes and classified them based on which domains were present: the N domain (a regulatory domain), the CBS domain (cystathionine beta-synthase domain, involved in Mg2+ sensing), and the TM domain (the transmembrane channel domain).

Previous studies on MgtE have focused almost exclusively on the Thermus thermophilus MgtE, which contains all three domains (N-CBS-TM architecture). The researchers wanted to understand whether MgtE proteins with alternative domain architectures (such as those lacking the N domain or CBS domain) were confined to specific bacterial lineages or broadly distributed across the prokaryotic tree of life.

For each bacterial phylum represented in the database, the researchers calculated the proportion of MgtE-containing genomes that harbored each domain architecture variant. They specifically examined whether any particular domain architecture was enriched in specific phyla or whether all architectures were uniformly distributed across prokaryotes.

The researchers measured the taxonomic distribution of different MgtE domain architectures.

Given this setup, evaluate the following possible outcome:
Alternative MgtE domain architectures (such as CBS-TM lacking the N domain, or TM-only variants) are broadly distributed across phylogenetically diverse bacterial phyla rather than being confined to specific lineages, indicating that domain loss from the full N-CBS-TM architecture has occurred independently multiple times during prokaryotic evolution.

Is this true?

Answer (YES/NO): YES